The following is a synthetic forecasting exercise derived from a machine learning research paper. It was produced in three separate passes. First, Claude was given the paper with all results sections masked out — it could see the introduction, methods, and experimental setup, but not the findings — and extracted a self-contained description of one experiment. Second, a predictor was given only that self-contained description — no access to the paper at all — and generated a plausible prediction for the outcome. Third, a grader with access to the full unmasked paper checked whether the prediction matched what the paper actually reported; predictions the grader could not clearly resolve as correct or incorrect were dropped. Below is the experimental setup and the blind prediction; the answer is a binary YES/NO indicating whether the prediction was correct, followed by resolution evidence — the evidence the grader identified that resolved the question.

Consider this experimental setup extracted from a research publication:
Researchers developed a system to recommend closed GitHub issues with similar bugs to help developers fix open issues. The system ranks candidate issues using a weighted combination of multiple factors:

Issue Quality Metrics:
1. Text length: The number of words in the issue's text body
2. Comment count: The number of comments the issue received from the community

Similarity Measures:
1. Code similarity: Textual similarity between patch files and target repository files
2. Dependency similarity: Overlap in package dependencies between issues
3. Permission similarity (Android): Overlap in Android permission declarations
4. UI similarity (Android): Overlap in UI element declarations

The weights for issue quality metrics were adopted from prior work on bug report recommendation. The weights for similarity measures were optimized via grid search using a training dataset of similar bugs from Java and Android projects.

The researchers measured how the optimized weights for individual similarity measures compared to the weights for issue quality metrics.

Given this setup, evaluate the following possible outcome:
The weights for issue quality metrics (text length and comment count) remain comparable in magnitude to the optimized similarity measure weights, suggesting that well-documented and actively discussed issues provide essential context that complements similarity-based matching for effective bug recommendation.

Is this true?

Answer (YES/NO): NO